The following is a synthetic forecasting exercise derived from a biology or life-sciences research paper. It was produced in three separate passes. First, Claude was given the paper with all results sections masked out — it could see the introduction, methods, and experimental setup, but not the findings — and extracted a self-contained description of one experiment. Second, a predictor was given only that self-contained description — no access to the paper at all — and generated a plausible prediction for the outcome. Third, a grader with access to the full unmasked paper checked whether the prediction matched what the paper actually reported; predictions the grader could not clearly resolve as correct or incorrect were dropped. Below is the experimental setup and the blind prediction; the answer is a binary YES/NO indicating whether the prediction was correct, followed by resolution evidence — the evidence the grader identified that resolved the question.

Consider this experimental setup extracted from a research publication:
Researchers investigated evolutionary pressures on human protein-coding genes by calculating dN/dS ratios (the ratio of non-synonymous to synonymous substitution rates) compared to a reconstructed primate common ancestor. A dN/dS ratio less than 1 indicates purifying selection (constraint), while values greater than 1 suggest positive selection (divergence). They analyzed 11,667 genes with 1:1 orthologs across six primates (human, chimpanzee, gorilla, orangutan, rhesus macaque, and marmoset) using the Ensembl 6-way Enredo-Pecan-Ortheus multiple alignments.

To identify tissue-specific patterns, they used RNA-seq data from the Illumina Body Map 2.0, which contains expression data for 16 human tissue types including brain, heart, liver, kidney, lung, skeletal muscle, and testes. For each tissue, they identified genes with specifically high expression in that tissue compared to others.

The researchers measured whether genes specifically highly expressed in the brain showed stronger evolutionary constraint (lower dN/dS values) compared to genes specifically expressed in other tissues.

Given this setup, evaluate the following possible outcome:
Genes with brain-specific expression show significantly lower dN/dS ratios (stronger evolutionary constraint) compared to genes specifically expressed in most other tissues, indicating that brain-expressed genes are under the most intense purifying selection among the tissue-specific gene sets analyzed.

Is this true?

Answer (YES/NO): YES